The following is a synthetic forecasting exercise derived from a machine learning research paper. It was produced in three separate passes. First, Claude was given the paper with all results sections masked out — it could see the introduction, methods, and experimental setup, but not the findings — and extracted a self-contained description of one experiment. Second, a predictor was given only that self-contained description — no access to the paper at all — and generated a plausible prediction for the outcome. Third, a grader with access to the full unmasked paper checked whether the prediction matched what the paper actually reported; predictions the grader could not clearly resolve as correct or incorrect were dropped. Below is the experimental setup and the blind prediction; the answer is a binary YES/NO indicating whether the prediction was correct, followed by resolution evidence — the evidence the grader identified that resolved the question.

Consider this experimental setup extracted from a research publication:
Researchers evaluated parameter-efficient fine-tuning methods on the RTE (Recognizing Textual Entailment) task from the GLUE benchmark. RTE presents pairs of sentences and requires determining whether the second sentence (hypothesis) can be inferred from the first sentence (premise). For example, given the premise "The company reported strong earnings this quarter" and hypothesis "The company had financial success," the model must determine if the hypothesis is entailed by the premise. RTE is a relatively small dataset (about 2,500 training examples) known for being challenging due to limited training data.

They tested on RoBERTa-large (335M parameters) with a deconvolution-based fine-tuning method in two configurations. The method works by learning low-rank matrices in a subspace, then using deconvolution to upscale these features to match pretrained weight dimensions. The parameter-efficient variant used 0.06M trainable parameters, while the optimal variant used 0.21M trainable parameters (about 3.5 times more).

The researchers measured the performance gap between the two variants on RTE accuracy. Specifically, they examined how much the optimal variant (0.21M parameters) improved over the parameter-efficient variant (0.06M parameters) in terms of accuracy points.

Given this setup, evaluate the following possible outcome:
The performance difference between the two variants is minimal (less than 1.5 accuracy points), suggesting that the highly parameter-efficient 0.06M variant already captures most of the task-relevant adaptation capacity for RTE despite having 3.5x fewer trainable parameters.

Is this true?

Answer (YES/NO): NO